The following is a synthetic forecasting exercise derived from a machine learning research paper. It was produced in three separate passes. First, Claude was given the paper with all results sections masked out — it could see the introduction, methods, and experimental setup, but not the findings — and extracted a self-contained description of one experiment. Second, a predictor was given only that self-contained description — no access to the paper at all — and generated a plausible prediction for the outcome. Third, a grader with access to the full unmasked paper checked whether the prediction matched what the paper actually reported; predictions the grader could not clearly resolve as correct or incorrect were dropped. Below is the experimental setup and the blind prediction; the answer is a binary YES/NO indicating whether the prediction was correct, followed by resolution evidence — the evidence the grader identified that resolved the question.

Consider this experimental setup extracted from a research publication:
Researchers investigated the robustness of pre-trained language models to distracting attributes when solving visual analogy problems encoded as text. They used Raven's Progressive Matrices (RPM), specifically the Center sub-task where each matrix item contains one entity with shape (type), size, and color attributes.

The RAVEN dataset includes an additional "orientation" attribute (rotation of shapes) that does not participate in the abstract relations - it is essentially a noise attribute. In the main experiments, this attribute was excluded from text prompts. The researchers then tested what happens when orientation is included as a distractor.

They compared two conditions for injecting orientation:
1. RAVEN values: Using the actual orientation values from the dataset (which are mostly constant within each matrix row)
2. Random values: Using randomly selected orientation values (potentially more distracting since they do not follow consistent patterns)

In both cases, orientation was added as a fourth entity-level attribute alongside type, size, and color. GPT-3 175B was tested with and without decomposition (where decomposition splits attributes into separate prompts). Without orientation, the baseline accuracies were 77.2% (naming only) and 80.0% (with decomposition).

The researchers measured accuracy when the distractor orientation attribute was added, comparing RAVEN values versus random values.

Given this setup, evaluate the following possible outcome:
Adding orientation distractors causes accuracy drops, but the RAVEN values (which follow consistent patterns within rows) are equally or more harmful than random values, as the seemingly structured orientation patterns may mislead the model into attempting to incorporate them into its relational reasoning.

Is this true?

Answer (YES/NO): NO